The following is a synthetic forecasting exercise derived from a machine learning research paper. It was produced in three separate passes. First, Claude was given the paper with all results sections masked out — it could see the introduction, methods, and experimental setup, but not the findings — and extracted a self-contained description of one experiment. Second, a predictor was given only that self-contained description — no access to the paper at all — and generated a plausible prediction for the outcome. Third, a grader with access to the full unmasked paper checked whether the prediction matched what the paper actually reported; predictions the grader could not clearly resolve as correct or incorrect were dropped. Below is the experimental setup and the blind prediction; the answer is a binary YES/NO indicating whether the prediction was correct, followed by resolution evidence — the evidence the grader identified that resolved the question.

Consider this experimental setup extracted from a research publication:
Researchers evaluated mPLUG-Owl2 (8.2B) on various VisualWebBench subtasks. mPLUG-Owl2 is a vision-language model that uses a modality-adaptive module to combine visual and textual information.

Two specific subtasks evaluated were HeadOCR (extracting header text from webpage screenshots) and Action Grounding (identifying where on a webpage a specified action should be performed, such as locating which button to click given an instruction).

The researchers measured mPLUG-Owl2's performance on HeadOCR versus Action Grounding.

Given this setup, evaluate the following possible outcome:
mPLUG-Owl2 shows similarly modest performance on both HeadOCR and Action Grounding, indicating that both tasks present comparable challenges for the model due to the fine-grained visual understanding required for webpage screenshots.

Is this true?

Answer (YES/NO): NO